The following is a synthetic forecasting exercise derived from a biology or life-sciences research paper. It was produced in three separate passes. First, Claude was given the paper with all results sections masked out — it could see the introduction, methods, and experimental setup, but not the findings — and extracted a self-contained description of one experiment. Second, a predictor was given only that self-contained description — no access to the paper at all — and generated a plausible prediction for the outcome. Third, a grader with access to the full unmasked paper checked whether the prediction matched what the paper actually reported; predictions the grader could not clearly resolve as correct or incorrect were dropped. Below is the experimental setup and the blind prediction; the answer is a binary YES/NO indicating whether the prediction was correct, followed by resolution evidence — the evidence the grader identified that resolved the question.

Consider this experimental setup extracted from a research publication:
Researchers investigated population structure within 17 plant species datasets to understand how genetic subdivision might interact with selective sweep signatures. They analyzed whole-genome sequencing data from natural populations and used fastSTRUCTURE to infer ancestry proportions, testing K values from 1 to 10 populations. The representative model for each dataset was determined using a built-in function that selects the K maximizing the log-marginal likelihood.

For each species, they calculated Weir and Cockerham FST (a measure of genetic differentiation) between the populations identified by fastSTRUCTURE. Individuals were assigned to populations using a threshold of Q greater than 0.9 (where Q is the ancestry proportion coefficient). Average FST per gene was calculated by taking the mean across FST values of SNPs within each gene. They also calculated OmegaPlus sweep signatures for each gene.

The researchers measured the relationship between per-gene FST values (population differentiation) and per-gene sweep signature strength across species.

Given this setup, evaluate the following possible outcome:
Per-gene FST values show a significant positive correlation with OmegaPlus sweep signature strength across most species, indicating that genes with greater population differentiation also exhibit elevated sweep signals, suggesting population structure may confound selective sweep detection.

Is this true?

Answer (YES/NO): NO